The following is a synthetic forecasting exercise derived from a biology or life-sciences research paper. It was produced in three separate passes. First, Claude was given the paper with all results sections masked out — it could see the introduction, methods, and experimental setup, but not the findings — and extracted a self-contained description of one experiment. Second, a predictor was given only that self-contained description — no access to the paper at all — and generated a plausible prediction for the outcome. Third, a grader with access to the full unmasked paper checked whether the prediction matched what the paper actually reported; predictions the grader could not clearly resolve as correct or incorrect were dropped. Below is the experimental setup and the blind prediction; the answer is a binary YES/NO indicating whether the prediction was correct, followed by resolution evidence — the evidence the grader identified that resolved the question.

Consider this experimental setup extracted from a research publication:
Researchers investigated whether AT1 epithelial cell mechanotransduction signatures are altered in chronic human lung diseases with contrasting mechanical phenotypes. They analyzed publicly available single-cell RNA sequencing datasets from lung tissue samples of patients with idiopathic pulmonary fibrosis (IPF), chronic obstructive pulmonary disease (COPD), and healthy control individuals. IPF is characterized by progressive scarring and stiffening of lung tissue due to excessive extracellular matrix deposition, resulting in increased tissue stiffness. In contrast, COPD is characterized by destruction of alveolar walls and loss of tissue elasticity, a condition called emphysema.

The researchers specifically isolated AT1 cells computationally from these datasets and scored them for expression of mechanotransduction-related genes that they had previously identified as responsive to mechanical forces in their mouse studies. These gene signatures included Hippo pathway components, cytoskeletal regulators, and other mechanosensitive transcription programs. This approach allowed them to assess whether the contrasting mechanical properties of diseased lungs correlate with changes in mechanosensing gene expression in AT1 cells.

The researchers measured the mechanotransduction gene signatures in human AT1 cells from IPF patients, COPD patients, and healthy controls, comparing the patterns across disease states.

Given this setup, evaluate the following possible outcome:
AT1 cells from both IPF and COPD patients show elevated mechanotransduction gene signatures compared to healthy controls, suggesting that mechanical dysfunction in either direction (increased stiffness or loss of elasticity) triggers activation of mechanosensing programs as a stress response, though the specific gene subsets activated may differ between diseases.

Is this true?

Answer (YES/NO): NO